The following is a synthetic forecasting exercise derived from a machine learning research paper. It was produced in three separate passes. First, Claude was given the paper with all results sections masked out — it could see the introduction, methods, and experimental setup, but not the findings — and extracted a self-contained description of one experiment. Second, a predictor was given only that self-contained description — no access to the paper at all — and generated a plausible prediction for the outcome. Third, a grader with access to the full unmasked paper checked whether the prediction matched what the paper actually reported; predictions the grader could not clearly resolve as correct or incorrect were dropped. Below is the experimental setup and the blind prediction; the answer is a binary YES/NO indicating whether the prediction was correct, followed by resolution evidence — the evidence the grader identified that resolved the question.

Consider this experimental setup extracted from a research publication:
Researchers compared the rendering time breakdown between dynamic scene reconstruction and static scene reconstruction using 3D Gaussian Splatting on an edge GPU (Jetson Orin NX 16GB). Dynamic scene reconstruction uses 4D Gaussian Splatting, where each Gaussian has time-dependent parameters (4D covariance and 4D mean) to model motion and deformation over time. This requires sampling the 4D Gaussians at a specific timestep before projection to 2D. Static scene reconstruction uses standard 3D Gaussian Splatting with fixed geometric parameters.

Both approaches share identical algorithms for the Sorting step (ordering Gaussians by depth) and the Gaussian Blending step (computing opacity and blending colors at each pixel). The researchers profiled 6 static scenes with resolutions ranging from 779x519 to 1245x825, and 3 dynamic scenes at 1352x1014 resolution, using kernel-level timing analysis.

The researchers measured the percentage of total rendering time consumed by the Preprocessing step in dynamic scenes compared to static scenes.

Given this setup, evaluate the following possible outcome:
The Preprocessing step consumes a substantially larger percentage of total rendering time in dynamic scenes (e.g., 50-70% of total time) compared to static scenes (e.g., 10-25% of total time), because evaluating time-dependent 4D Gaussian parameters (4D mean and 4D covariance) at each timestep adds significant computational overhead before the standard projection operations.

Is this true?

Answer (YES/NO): NO